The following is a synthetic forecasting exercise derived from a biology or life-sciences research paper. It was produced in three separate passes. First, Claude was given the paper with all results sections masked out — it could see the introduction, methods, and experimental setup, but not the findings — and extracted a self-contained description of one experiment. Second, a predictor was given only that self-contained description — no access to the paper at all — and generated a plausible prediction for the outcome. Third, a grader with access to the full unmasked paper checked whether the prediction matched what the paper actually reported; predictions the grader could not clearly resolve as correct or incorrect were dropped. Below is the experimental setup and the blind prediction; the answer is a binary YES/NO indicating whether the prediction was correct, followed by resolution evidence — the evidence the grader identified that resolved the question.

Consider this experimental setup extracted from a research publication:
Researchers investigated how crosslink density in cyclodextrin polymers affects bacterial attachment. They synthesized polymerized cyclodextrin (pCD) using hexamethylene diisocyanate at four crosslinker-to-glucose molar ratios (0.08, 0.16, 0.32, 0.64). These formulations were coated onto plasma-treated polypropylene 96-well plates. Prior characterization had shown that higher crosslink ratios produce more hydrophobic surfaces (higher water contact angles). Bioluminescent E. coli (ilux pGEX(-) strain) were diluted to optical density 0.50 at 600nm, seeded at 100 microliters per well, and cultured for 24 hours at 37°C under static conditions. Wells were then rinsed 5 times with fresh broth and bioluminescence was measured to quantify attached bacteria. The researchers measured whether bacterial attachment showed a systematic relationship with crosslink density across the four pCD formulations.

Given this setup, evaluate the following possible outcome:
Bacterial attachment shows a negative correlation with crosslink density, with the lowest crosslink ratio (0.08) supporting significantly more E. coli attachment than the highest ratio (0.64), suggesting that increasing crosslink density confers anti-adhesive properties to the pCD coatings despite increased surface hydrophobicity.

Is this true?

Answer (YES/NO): NO